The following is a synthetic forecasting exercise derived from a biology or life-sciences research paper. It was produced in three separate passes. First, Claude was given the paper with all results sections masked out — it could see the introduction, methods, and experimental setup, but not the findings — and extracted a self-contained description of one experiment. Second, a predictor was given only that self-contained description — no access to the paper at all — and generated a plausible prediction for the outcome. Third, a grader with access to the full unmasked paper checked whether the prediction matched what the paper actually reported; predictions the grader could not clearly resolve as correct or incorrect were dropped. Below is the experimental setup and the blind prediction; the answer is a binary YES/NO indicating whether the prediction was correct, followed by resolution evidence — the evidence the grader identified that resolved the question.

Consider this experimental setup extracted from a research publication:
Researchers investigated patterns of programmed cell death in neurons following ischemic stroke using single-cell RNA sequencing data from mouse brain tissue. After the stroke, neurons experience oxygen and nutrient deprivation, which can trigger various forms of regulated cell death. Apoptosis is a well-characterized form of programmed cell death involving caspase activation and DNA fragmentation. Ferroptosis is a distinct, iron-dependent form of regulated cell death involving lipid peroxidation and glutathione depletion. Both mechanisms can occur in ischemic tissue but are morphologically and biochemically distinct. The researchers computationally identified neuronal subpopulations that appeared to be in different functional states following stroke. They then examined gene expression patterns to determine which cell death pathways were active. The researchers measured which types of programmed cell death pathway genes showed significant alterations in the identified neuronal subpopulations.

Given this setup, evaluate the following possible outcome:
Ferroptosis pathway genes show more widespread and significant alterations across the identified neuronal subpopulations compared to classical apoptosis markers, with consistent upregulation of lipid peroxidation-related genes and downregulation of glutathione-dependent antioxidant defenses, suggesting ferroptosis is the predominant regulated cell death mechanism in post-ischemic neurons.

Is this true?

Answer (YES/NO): NO